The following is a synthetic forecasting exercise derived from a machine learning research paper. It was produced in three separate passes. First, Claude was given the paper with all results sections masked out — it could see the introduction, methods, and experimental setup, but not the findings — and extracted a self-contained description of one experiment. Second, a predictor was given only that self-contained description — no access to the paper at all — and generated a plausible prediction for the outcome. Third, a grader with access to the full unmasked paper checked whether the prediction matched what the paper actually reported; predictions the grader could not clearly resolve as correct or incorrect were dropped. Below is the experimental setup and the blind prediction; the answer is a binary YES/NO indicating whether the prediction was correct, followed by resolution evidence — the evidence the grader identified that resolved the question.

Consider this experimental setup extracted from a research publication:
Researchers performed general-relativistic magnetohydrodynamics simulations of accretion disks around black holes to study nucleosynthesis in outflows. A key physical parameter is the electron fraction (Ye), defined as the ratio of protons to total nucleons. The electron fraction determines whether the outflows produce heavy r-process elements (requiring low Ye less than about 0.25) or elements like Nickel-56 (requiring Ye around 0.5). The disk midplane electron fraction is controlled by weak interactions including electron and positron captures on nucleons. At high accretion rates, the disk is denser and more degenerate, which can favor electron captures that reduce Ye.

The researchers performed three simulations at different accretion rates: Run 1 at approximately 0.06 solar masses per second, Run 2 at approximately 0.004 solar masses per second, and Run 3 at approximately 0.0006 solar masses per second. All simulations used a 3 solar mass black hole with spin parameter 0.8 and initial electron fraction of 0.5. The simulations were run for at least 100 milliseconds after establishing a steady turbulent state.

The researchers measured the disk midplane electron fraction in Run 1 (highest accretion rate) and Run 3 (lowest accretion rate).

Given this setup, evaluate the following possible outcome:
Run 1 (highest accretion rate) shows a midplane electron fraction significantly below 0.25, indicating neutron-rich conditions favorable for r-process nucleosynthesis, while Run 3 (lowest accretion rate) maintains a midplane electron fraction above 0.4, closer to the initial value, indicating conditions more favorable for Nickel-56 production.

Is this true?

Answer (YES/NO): YES